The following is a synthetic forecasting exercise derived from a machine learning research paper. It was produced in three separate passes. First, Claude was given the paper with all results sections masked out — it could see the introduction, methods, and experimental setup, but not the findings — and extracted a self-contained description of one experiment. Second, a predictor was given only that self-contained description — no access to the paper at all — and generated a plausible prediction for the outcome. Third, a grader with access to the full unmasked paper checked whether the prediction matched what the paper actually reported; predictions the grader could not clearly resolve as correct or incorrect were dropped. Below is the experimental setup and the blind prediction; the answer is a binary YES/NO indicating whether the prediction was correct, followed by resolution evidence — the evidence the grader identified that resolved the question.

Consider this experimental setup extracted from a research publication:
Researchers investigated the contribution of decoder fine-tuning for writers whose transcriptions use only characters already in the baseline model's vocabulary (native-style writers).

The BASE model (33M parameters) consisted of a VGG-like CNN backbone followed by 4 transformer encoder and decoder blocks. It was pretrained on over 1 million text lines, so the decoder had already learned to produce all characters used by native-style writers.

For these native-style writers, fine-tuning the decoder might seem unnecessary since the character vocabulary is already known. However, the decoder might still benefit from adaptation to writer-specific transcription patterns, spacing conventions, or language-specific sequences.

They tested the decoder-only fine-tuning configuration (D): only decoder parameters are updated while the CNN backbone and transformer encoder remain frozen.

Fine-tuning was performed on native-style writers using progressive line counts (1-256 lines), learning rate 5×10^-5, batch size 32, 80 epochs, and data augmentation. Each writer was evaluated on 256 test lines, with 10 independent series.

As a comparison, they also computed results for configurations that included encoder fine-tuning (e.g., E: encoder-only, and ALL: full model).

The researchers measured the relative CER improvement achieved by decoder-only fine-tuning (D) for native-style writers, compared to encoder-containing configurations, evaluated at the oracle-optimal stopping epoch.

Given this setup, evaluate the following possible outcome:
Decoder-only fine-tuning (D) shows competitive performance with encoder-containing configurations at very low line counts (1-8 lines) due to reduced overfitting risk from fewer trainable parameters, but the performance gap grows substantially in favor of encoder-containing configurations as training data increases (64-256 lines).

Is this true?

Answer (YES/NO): NO